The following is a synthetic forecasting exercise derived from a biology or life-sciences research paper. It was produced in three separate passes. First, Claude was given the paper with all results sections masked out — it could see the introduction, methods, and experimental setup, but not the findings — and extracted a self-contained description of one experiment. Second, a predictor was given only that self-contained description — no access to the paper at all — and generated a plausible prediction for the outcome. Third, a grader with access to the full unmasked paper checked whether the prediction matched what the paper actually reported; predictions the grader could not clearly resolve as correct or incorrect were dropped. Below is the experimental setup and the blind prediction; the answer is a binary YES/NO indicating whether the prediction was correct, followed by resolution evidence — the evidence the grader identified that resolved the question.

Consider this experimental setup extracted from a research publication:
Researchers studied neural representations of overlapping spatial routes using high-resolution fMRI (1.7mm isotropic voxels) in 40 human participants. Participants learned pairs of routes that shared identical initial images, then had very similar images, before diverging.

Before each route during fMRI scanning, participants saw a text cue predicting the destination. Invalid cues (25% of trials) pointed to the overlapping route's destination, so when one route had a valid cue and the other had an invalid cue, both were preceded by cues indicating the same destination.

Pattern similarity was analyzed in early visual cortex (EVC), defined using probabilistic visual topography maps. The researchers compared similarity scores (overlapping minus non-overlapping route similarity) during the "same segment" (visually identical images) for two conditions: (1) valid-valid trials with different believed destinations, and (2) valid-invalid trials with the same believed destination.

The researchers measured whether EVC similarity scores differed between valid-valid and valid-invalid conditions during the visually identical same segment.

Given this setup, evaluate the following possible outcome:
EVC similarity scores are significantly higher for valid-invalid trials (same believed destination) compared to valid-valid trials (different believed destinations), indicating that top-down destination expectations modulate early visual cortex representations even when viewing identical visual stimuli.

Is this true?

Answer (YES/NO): NO